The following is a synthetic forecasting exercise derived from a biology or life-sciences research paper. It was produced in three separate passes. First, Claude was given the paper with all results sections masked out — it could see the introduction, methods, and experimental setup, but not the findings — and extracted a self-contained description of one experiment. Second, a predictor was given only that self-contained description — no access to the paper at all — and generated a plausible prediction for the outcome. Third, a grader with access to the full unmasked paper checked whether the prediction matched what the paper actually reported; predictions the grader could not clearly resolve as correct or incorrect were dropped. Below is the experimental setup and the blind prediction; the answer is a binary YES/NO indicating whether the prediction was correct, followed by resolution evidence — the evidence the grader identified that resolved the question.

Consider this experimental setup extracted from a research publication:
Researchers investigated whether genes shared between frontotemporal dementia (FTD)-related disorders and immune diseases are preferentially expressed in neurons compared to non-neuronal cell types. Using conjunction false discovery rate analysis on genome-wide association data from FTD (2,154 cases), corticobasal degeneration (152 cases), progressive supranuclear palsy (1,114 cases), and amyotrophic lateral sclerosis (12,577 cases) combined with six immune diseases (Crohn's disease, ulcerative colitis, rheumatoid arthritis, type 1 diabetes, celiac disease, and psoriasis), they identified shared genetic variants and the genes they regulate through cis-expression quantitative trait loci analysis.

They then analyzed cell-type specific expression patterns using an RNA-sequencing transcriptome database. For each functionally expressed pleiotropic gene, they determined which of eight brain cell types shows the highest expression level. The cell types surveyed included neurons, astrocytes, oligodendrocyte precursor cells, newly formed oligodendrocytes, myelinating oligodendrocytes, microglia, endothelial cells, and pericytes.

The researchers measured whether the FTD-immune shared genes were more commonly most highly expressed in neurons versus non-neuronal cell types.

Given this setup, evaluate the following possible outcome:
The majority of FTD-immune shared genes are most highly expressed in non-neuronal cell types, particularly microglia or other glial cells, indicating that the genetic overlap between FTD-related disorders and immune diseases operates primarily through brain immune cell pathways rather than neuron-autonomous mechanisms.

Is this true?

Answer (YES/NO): YES